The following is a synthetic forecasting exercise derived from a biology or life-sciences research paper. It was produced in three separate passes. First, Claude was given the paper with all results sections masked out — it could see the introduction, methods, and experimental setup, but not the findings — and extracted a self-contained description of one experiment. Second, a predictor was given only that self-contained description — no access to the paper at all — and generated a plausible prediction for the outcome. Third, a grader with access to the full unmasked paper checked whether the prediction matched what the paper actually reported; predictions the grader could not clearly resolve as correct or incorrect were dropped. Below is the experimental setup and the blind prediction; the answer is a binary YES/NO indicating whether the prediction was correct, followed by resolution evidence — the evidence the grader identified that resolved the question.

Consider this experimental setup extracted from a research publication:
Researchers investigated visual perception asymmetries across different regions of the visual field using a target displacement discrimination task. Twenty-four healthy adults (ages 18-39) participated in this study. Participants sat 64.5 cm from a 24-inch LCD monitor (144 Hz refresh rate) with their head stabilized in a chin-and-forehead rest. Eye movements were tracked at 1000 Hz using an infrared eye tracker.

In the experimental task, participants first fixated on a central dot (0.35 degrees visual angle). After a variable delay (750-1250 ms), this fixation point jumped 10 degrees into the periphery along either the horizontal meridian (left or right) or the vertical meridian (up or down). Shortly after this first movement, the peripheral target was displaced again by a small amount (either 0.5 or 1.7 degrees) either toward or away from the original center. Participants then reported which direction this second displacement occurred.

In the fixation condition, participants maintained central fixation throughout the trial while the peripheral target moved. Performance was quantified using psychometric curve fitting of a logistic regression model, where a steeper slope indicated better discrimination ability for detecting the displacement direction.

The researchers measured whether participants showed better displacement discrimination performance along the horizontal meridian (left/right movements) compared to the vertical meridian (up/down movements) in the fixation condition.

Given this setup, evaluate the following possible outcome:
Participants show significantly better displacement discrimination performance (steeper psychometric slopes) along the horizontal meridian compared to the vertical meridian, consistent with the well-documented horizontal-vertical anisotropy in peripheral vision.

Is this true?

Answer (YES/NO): YES